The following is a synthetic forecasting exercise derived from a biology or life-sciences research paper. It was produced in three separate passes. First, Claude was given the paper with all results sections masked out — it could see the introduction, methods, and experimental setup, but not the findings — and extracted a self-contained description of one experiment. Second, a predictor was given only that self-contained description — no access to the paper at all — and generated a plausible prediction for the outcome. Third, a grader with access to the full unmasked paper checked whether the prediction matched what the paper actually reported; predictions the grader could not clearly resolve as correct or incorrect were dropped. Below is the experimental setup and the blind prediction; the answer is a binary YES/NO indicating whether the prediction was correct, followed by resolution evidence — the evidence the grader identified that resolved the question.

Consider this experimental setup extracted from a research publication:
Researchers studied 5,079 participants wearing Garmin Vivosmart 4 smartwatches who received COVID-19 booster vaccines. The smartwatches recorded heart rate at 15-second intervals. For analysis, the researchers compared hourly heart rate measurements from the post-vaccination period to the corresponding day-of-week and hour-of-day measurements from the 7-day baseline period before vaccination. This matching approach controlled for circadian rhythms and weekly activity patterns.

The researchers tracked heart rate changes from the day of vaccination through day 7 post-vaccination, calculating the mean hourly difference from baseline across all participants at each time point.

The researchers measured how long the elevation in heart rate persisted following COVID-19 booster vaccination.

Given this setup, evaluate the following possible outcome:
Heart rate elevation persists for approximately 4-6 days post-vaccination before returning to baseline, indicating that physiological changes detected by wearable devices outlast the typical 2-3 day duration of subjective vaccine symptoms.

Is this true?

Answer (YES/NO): YES